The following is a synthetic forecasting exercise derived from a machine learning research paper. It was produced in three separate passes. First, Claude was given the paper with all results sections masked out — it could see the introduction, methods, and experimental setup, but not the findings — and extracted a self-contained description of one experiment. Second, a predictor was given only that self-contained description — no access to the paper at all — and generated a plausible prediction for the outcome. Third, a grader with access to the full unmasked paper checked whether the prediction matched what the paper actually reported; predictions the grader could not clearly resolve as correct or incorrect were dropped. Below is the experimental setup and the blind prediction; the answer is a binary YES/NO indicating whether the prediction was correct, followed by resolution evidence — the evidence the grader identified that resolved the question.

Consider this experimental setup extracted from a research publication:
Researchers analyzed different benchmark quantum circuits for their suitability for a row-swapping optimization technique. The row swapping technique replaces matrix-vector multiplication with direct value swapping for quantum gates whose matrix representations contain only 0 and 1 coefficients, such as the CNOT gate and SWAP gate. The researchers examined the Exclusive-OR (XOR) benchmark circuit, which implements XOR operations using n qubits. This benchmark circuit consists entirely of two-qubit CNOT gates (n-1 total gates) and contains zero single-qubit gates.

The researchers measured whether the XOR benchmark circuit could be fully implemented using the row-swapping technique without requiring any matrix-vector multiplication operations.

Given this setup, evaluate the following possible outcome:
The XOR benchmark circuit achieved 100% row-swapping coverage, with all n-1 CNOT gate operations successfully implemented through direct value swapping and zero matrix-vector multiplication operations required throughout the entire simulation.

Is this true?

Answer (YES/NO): YES